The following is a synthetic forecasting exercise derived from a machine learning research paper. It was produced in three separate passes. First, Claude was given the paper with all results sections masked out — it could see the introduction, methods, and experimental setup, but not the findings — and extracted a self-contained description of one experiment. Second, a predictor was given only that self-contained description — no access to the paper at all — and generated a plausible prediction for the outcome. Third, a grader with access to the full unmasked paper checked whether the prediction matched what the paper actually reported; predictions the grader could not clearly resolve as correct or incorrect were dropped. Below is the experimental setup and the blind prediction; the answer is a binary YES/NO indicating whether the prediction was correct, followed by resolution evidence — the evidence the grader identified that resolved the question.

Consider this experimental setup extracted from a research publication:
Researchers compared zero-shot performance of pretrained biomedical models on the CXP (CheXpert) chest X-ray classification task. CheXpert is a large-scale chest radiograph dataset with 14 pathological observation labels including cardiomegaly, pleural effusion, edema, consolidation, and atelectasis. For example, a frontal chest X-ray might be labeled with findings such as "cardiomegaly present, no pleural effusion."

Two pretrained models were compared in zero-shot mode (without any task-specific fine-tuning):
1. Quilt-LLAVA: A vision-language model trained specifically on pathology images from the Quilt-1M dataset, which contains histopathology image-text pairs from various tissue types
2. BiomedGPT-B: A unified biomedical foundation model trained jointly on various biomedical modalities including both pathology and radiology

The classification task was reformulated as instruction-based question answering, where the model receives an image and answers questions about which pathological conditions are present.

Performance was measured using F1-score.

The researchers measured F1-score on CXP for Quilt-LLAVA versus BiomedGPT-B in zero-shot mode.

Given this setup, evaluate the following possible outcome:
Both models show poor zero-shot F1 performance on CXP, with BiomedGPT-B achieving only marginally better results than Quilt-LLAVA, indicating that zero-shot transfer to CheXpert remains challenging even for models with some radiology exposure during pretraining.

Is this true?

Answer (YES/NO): NO